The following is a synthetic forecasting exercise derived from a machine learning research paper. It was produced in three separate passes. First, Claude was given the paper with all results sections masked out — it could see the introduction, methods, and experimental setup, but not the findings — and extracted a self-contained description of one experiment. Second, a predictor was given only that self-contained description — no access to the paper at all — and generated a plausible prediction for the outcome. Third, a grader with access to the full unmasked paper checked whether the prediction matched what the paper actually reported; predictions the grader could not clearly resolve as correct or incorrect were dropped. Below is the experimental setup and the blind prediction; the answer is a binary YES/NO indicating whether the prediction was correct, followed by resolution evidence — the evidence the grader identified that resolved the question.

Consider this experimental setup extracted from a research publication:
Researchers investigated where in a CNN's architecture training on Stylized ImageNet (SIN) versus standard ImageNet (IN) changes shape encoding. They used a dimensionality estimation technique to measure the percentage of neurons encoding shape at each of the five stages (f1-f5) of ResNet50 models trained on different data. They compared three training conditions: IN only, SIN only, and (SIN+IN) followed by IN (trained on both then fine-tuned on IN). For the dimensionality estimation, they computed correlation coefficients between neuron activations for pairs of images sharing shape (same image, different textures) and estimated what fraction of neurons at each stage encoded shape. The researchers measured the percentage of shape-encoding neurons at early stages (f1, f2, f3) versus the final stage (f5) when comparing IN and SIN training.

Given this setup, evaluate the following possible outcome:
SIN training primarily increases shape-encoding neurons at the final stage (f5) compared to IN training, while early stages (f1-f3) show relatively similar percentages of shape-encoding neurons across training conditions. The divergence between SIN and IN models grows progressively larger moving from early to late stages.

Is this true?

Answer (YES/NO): YES